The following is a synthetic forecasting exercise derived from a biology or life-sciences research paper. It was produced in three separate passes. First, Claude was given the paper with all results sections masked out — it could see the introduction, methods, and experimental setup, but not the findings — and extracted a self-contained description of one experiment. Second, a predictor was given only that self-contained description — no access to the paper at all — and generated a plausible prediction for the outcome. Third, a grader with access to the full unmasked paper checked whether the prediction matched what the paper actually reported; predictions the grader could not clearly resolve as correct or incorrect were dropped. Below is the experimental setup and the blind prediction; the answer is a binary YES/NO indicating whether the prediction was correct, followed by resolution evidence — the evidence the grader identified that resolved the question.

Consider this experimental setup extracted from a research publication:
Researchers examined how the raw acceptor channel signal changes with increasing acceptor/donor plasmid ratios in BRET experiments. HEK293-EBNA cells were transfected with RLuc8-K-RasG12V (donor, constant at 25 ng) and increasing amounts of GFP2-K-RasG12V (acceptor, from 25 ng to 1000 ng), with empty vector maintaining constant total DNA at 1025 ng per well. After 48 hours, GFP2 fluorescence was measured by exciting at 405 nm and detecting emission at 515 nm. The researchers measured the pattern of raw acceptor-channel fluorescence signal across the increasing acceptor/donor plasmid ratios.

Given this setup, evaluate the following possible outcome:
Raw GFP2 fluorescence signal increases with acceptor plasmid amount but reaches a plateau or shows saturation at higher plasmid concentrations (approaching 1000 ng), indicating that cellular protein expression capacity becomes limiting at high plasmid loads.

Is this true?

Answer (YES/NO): NO